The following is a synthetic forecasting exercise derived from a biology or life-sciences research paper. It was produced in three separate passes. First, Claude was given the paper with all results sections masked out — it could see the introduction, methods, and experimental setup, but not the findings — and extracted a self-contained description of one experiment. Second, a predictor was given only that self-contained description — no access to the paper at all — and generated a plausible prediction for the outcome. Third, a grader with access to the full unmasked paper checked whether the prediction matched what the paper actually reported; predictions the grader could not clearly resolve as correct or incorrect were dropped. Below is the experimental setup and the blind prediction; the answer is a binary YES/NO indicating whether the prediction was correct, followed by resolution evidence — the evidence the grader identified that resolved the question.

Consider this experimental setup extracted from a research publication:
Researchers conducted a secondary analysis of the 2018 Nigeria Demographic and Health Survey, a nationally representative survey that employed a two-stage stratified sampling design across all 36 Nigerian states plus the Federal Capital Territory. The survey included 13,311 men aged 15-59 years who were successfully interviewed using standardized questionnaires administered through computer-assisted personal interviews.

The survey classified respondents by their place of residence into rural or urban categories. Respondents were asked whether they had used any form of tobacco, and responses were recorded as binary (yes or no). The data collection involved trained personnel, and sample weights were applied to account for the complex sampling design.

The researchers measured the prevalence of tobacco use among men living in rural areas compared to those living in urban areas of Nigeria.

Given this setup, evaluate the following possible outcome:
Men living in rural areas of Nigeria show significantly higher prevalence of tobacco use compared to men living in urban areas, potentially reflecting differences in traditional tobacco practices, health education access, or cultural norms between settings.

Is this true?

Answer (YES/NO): NO